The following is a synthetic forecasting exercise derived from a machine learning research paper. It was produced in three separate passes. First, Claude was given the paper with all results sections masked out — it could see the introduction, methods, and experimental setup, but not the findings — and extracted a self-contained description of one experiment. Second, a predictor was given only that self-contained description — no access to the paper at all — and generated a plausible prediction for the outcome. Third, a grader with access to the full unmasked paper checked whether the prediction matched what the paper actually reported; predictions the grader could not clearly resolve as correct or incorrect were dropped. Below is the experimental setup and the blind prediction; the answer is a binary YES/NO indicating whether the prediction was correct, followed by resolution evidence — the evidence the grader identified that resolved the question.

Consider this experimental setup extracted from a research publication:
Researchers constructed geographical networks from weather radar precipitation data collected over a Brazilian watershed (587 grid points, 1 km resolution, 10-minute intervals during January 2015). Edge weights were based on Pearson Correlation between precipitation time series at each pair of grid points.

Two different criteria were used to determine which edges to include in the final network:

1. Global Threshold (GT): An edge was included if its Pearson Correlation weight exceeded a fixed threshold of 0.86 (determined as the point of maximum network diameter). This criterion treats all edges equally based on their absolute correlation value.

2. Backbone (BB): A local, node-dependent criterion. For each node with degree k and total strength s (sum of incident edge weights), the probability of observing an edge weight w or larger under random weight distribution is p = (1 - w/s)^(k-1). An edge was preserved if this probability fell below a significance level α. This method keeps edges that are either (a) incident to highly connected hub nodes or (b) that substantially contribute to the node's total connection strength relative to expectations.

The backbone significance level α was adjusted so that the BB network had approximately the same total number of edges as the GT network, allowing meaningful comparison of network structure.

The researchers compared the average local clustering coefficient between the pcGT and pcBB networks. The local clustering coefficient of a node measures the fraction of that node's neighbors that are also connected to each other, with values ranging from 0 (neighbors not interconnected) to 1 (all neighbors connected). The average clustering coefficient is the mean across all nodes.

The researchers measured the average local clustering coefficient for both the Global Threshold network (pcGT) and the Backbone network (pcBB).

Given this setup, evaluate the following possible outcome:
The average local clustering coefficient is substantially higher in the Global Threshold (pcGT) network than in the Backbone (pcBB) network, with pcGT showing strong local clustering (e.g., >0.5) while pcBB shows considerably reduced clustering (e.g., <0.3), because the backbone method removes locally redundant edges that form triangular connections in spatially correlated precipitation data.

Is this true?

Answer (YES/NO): YES